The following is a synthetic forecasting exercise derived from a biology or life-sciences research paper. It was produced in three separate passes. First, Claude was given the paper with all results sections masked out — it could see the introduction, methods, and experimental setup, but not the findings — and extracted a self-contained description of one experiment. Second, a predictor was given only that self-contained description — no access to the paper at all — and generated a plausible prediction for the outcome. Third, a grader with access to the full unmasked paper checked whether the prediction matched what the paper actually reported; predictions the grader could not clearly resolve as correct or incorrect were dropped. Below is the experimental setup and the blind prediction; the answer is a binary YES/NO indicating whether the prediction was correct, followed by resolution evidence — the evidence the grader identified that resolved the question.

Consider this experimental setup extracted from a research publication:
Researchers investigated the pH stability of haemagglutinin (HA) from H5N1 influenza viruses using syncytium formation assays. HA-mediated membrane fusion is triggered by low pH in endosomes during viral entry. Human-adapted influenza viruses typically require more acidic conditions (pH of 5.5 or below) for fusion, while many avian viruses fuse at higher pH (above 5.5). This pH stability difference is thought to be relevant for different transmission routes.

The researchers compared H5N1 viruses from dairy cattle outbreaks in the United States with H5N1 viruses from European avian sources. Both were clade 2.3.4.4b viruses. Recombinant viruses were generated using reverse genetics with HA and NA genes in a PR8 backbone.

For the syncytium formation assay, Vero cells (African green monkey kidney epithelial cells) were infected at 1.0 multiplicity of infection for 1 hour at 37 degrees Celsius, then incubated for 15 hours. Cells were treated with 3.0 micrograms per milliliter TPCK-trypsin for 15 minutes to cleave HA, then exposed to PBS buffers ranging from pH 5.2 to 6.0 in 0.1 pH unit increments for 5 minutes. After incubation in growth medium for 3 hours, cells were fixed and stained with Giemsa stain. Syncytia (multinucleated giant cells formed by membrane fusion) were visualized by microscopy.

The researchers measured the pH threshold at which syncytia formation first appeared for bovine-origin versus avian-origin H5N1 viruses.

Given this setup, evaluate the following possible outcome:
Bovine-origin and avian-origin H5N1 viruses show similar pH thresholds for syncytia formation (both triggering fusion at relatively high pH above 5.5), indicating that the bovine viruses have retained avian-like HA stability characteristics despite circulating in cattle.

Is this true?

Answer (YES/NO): YES